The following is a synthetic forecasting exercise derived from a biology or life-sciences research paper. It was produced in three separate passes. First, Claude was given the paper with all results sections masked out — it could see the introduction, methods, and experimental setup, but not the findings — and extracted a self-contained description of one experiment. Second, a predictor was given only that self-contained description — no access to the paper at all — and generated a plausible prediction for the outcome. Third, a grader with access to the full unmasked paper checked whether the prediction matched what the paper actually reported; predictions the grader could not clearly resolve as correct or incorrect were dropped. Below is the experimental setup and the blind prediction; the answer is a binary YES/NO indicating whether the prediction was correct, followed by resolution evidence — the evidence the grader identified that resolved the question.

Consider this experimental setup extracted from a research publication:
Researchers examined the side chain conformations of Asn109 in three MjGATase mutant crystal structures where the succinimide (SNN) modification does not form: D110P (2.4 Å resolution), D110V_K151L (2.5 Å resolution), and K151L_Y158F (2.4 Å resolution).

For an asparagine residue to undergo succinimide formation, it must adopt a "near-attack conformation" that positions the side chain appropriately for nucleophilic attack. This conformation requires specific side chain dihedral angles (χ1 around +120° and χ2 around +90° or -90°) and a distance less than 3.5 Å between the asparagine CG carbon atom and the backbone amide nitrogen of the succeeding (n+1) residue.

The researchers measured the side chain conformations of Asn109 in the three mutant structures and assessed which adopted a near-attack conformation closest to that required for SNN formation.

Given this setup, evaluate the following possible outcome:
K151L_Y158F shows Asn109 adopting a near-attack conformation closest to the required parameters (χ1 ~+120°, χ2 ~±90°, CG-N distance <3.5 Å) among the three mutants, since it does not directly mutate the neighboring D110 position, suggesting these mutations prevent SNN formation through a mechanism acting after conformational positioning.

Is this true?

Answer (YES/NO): NO